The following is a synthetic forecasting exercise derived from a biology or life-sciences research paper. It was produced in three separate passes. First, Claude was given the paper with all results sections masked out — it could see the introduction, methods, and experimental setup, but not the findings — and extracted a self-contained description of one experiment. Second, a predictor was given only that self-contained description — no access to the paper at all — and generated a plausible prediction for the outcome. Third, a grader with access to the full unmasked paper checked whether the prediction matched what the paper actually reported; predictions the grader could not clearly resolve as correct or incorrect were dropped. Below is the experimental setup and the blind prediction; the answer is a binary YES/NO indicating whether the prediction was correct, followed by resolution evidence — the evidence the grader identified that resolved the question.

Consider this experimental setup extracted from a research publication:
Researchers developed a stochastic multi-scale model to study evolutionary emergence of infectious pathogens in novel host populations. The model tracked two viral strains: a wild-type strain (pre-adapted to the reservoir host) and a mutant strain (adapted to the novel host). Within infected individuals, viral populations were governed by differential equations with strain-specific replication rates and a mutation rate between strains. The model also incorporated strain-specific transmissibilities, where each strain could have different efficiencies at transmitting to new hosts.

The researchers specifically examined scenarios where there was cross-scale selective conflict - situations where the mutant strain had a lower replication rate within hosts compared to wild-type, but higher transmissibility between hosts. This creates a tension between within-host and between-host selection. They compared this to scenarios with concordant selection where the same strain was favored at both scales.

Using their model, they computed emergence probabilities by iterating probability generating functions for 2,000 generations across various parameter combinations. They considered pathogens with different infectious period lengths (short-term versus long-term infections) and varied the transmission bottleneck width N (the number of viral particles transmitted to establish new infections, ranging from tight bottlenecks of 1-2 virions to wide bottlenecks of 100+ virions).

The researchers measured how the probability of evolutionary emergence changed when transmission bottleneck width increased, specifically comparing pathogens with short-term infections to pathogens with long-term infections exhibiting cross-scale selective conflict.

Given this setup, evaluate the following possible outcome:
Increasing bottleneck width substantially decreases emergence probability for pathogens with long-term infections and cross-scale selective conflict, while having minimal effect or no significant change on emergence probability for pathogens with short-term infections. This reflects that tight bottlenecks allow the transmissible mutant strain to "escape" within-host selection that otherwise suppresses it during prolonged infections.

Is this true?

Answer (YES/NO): NO